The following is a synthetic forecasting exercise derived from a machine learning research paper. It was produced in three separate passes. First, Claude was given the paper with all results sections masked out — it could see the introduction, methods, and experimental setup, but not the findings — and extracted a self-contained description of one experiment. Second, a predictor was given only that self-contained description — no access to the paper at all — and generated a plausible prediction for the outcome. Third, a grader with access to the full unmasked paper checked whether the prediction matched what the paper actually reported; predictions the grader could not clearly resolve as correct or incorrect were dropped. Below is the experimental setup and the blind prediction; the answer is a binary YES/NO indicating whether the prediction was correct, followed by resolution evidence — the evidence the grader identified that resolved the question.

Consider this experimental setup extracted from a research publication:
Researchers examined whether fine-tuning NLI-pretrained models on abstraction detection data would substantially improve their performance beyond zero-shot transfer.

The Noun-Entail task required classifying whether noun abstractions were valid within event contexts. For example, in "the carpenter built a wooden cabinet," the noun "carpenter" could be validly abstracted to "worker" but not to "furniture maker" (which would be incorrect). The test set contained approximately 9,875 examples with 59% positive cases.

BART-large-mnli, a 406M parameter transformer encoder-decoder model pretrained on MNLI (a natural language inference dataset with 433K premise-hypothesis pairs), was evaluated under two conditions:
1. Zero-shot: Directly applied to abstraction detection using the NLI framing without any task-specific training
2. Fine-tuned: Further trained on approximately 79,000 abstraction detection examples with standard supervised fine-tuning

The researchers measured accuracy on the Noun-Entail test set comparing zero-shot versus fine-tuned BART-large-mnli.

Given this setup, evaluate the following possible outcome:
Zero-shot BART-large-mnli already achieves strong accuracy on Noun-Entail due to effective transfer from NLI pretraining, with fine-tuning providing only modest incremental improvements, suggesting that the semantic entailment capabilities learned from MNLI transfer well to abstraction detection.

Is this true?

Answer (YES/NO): NO